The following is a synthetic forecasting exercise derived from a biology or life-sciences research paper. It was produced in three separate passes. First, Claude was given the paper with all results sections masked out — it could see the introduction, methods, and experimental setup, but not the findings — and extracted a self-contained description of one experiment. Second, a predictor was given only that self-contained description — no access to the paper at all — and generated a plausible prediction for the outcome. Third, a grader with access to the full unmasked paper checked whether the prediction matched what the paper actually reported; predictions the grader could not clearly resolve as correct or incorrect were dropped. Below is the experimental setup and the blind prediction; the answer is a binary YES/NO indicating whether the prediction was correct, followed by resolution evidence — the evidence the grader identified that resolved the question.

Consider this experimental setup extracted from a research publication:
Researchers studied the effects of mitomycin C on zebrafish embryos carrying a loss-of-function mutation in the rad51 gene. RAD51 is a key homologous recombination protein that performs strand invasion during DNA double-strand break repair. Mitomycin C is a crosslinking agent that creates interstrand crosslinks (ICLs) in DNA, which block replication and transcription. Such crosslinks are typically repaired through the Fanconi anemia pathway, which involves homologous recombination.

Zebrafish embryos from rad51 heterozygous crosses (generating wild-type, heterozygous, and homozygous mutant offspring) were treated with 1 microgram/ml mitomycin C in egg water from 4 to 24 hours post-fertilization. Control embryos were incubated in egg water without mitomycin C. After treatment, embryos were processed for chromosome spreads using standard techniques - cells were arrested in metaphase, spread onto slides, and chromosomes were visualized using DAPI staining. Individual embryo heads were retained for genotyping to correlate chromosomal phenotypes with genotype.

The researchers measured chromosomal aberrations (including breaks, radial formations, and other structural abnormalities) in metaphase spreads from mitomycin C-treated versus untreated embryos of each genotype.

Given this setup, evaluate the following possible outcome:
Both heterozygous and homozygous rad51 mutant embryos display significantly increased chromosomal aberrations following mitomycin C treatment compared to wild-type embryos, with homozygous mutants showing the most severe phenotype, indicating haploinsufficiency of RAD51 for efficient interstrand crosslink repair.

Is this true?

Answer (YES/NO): NO